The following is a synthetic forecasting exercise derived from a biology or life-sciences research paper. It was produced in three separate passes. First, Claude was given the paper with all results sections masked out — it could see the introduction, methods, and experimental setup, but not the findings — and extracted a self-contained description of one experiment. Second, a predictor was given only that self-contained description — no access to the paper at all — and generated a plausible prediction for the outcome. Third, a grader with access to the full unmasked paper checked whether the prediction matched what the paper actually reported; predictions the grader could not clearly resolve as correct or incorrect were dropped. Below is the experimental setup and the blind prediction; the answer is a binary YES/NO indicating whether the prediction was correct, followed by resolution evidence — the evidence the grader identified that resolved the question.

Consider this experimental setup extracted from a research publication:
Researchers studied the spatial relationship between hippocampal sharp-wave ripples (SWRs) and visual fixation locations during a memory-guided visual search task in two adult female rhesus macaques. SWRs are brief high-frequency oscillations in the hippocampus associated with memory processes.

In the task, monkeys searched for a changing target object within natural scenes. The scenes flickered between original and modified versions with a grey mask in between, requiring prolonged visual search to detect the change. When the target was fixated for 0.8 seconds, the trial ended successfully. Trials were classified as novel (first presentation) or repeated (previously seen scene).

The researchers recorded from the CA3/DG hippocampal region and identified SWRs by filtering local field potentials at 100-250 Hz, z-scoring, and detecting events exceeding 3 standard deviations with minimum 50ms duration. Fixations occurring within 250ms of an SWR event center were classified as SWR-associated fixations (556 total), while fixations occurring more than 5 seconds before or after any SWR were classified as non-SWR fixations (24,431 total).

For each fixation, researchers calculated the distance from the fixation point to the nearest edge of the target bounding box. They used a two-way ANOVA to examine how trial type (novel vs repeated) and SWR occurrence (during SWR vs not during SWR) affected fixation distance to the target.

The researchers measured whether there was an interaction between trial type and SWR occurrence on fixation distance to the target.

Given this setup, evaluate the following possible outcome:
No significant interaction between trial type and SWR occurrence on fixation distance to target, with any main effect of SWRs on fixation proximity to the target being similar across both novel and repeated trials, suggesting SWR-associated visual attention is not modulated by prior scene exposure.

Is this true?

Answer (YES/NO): NO